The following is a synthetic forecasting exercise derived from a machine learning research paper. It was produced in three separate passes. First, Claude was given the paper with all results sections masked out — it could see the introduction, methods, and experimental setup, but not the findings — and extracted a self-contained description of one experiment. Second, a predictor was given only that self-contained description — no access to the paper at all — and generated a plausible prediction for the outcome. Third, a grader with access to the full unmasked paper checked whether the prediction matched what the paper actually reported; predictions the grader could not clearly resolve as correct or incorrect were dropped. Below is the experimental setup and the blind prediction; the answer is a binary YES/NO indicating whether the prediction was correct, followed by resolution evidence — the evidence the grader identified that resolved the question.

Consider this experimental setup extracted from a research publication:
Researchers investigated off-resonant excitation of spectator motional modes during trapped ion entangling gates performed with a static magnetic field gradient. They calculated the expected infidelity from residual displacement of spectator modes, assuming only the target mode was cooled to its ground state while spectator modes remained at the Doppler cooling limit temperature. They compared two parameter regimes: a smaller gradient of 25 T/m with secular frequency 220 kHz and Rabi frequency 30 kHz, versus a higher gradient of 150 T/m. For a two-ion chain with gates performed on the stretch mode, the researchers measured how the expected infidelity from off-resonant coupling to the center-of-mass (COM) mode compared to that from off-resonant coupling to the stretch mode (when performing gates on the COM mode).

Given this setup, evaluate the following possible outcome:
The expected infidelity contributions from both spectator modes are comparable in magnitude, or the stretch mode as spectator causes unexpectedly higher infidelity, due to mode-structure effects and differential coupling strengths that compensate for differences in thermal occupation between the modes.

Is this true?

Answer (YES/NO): NO